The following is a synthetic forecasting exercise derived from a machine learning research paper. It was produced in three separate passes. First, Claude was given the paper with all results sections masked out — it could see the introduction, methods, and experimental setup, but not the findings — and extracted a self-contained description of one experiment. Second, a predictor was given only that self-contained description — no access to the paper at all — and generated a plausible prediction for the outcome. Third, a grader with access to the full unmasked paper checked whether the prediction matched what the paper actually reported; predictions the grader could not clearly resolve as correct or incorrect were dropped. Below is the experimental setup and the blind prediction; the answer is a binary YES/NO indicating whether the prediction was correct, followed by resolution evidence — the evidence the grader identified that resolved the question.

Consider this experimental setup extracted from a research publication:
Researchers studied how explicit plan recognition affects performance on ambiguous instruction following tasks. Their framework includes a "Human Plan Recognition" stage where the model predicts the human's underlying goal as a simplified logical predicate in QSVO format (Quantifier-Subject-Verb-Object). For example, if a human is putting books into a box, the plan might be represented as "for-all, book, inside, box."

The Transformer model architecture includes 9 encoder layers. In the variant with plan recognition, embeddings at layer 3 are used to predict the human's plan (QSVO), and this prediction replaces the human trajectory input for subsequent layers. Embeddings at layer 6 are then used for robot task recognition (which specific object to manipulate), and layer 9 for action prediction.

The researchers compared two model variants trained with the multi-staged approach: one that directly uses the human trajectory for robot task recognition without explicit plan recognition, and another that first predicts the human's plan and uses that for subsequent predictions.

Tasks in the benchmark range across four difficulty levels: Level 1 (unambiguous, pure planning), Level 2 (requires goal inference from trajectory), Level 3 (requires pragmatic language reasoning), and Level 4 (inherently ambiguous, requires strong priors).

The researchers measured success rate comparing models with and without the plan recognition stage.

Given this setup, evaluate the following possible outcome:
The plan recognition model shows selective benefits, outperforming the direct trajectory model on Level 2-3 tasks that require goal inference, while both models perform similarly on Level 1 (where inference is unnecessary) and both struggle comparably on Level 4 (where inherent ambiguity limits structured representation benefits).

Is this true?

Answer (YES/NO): NO